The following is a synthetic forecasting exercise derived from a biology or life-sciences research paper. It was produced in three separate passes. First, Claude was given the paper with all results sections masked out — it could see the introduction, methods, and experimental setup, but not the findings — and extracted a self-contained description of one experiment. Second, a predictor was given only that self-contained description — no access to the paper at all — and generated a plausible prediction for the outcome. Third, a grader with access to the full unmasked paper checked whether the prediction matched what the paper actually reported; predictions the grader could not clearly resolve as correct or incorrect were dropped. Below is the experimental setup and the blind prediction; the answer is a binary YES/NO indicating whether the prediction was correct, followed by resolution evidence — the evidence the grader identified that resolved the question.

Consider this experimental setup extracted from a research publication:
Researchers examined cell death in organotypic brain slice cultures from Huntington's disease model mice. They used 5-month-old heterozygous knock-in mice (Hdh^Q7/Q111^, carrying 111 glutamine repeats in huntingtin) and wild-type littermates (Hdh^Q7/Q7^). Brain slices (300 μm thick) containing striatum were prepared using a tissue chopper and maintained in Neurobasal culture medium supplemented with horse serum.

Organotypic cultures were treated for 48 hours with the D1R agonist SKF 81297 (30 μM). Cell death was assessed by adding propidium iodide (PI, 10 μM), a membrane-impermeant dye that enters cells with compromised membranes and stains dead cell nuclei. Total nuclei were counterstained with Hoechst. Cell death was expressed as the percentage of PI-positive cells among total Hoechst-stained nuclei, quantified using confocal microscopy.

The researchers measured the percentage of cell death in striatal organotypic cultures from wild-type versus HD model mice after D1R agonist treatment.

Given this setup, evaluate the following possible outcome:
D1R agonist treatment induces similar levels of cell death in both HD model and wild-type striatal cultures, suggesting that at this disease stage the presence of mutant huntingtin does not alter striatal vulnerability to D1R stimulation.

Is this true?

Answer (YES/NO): YES